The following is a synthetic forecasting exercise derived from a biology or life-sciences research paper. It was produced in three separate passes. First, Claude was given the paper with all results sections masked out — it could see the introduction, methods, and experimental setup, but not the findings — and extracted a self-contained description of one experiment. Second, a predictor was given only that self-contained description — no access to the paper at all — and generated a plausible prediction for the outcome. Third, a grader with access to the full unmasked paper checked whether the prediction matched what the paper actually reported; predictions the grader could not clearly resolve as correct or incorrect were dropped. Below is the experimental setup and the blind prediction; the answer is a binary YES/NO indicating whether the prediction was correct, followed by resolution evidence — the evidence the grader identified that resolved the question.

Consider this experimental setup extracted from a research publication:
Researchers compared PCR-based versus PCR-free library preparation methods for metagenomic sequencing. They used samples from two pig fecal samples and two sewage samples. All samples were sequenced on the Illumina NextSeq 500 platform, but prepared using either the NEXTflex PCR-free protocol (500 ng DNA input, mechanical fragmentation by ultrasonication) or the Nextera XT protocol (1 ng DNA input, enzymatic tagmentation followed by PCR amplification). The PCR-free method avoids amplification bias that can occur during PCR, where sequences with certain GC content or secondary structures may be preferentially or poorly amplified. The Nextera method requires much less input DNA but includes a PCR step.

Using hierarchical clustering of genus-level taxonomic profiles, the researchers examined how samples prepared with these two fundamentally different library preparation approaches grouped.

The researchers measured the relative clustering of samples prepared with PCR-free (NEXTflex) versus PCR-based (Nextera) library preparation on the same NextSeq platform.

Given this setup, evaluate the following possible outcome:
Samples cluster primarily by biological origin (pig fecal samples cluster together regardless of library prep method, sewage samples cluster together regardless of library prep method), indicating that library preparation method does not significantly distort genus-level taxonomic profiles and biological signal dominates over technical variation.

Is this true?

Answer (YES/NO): NO